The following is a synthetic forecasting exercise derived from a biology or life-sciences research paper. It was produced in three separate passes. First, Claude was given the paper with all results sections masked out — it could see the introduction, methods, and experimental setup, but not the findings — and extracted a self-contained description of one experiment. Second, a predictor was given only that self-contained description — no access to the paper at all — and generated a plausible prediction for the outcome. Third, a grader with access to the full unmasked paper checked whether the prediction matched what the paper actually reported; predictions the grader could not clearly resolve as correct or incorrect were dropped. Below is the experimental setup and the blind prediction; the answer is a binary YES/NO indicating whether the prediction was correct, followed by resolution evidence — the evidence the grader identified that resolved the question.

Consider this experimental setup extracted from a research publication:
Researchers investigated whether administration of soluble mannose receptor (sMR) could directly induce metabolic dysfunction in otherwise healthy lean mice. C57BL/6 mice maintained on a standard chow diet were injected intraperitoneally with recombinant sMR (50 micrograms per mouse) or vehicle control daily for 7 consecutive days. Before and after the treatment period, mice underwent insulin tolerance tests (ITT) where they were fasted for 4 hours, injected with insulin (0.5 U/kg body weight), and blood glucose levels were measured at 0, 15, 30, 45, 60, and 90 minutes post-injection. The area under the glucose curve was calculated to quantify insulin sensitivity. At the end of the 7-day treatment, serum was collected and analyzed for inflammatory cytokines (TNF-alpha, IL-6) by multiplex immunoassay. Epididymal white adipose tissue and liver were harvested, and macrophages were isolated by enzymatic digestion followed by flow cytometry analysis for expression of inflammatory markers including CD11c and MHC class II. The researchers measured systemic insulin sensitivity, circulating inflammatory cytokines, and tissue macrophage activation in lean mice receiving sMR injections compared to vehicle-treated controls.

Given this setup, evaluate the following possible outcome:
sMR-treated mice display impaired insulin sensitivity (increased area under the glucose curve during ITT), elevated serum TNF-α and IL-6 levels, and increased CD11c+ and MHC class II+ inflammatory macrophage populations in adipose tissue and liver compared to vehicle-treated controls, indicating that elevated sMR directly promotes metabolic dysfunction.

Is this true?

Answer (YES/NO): NO